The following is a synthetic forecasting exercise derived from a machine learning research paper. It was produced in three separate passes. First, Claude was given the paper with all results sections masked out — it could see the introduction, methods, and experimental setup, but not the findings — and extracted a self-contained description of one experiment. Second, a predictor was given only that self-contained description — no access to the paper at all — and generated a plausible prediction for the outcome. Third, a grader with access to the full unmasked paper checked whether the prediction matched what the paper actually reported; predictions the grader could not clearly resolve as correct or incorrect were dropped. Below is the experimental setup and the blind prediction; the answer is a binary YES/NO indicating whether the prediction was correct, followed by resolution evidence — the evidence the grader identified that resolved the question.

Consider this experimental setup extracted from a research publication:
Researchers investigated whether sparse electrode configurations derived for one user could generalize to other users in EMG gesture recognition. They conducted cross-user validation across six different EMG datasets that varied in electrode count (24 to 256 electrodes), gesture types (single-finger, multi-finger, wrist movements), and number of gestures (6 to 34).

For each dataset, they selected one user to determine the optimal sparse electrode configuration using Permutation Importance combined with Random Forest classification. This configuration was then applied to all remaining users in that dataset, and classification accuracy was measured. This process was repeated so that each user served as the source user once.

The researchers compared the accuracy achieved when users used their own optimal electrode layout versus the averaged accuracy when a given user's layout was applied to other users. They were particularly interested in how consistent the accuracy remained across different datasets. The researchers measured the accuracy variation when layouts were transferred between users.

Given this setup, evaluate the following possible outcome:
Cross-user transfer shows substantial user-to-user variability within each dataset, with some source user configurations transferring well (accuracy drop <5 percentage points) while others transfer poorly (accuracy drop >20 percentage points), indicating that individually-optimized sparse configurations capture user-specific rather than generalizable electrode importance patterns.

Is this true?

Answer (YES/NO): NO